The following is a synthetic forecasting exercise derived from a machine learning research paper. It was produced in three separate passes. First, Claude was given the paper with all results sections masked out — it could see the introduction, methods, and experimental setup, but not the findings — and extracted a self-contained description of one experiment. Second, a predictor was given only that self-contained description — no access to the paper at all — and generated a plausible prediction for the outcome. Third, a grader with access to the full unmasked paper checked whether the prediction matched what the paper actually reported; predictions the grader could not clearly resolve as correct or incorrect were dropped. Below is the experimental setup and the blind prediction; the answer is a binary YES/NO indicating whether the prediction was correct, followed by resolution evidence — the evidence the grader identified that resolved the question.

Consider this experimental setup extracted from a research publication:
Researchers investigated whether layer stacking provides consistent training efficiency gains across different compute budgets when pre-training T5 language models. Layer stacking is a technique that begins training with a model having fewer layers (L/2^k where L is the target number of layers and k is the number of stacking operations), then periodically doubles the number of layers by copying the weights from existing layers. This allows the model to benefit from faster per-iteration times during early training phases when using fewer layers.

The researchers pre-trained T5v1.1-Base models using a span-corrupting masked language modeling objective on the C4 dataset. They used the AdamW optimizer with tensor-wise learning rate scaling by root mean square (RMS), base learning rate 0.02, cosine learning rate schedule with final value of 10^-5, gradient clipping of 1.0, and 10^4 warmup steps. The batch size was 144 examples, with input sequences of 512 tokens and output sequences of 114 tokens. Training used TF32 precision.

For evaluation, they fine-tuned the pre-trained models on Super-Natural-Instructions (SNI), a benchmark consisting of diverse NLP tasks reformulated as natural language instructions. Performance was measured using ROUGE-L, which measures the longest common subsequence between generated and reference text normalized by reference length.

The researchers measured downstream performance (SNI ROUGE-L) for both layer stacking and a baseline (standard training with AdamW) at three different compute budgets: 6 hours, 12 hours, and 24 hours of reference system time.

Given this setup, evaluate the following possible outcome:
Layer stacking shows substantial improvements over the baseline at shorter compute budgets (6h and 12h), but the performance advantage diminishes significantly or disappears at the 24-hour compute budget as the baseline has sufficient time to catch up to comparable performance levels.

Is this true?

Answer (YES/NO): YES